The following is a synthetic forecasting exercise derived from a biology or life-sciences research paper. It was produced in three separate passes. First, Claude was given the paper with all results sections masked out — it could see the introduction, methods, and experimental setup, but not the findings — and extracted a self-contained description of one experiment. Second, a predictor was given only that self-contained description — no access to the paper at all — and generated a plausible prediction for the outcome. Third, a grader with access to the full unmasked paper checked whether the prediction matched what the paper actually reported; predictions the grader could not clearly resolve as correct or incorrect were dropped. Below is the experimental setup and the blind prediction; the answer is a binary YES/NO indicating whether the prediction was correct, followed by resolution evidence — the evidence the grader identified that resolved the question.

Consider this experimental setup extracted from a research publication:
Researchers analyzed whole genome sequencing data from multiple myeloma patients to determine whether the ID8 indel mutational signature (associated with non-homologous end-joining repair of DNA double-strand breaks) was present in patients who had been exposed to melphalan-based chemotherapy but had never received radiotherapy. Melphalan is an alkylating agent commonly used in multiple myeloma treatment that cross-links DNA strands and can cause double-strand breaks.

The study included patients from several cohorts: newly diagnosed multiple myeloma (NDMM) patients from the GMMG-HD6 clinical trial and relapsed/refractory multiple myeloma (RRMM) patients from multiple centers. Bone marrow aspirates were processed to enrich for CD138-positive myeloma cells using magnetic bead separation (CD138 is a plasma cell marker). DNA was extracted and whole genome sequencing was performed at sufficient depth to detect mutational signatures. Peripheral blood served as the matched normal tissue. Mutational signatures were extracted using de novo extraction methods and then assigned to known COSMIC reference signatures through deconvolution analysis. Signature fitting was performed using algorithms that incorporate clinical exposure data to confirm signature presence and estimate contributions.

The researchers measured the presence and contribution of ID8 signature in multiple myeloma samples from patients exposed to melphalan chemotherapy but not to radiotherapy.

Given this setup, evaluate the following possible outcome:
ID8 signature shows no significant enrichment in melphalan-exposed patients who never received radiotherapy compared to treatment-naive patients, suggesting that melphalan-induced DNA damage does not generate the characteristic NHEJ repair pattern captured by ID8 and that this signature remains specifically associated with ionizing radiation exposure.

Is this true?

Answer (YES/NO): NO